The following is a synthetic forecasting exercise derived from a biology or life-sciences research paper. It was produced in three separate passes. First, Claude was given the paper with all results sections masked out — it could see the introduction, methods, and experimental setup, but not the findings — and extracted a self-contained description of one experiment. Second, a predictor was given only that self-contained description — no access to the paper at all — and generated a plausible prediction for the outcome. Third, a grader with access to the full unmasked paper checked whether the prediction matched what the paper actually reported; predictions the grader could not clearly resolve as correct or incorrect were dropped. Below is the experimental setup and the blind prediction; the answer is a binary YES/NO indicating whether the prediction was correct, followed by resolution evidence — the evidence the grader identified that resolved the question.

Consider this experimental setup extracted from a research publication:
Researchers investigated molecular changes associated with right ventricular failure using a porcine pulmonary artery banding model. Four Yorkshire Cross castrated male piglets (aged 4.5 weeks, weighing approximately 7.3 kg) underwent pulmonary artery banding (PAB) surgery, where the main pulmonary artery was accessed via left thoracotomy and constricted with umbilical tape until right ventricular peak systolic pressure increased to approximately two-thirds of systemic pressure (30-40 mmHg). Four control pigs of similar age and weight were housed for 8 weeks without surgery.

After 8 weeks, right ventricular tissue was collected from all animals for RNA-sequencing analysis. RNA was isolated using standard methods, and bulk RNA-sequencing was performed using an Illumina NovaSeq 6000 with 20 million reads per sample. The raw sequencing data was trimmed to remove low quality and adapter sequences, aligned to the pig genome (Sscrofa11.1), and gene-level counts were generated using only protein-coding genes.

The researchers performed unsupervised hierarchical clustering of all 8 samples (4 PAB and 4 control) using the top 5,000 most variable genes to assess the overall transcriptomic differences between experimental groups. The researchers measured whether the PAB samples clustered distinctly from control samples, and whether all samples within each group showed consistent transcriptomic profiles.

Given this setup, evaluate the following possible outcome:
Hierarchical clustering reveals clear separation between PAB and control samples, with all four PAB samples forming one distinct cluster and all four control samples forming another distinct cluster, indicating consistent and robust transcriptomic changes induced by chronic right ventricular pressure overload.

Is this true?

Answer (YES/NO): NO